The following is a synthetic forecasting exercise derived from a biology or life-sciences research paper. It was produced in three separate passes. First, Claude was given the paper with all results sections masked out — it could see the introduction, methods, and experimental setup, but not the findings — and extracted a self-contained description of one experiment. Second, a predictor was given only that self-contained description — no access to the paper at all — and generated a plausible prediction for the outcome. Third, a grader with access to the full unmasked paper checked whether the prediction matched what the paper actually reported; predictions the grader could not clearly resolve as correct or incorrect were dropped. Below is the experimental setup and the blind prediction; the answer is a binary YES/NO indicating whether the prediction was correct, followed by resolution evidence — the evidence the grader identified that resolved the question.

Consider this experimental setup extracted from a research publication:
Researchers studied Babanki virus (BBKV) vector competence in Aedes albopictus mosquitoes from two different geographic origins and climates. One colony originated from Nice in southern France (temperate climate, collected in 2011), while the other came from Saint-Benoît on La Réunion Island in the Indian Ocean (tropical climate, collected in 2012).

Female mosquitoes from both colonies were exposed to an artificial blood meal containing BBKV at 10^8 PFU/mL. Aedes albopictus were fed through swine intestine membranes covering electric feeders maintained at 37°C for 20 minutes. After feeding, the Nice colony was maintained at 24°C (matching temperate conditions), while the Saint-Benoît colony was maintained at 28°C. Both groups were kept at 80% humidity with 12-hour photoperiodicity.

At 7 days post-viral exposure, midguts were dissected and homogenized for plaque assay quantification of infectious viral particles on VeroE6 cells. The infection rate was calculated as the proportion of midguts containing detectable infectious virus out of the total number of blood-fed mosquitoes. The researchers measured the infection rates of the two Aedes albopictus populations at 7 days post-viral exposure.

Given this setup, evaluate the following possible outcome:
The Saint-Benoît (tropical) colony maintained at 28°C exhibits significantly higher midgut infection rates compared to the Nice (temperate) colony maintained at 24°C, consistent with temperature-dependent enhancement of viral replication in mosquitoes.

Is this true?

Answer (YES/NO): NO